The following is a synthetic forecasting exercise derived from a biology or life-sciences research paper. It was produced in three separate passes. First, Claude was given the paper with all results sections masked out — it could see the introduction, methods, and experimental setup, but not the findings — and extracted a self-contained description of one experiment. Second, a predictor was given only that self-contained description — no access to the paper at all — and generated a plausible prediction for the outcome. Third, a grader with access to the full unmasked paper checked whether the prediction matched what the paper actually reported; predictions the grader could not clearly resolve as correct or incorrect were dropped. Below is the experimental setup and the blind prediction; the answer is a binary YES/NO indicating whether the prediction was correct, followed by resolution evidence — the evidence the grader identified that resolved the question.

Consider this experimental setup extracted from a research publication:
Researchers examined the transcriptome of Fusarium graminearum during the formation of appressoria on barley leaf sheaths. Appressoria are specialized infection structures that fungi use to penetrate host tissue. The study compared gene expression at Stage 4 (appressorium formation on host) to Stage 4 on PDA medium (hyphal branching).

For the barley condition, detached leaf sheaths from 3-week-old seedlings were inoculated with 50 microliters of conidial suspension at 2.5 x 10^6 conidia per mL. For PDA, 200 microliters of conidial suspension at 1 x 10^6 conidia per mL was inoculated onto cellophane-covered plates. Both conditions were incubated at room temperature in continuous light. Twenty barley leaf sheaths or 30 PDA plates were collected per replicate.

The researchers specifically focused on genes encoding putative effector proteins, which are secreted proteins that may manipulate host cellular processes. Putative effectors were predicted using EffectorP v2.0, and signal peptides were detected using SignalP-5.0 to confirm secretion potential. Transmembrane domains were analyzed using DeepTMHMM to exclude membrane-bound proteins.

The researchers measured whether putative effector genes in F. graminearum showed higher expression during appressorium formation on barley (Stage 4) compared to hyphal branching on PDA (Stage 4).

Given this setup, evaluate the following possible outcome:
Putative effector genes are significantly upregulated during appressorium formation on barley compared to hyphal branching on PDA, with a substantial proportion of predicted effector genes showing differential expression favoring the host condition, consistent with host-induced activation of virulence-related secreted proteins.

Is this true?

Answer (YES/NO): YES